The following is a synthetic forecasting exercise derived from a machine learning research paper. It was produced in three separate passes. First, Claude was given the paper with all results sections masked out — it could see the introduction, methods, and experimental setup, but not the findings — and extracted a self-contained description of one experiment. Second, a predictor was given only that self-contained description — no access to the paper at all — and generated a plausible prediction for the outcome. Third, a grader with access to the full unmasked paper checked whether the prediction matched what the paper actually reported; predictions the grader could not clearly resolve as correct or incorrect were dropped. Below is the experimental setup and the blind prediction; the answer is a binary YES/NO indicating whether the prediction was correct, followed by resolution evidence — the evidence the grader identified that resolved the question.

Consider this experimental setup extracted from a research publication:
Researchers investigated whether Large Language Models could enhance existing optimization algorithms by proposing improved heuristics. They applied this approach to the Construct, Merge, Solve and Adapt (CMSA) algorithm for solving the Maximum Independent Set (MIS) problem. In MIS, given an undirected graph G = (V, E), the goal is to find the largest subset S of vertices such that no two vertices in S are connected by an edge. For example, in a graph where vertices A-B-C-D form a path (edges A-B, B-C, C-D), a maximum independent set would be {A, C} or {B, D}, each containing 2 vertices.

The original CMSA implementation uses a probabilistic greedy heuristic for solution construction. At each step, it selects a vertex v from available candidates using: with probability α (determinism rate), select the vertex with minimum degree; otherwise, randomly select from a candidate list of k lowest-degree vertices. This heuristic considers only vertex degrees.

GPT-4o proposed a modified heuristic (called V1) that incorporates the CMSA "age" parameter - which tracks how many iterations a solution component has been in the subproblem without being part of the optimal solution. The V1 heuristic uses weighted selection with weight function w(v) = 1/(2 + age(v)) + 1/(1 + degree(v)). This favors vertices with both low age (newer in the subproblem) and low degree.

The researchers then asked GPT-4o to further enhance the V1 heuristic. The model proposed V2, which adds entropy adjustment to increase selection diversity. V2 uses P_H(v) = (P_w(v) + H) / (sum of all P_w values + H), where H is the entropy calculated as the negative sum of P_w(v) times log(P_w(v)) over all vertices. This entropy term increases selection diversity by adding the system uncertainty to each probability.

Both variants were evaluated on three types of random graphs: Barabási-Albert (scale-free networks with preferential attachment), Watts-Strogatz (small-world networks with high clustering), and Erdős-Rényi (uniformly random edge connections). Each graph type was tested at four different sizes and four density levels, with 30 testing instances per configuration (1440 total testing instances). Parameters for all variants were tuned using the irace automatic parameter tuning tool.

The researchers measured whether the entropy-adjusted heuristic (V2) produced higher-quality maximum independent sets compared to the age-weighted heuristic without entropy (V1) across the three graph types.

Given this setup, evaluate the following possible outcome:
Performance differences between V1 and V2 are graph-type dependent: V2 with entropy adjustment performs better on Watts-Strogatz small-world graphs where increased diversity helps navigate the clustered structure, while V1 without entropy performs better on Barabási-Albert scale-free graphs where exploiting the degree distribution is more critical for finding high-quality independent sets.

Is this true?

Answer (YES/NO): NO